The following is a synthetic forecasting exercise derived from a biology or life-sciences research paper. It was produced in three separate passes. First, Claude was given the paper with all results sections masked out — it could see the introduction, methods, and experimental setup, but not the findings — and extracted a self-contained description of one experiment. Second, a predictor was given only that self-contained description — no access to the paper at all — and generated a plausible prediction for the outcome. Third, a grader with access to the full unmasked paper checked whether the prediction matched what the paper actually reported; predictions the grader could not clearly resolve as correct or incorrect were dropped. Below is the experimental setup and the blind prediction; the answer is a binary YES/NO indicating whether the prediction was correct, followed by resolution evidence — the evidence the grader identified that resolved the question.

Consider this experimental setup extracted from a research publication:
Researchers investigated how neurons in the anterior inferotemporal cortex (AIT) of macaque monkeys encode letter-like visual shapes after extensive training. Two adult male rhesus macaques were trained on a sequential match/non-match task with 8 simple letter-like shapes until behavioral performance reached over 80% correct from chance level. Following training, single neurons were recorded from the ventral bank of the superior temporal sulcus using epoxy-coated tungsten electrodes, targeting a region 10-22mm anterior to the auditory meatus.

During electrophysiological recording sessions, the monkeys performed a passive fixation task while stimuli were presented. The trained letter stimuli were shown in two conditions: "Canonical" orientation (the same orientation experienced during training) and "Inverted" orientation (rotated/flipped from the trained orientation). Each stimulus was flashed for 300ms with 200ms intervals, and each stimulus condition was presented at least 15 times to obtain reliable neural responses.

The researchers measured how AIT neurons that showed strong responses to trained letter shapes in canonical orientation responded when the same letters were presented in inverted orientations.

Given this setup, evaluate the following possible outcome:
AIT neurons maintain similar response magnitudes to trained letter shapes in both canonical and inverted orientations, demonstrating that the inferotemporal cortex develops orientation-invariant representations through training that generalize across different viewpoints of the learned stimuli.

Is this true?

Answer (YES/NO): NO